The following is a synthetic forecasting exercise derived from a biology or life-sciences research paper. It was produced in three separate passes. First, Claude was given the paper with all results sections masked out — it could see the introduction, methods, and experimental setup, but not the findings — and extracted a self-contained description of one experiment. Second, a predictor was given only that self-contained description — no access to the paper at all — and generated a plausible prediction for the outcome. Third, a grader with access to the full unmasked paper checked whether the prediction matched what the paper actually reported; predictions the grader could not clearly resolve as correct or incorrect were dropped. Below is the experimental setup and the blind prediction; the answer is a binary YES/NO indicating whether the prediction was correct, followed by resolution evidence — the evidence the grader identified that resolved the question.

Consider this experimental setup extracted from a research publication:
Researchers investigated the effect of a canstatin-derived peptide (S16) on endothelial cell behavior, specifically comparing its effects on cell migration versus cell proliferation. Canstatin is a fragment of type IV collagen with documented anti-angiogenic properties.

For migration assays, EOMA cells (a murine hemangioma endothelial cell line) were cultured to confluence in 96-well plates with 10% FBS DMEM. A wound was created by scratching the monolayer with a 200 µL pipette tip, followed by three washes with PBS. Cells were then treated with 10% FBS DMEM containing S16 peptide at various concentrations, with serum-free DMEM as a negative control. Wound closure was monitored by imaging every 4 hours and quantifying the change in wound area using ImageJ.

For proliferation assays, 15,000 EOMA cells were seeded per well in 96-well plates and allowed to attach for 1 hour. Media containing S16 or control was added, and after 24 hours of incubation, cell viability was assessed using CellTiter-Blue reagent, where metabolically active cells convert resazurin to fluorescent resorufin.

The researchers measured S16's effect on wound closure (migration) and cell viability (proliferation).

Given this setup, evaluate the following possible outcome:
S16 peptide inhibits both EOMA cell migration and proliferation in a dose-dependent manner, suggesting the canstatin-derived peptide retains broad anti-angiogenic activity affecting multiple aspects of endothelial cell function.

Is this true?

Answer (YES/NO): NO